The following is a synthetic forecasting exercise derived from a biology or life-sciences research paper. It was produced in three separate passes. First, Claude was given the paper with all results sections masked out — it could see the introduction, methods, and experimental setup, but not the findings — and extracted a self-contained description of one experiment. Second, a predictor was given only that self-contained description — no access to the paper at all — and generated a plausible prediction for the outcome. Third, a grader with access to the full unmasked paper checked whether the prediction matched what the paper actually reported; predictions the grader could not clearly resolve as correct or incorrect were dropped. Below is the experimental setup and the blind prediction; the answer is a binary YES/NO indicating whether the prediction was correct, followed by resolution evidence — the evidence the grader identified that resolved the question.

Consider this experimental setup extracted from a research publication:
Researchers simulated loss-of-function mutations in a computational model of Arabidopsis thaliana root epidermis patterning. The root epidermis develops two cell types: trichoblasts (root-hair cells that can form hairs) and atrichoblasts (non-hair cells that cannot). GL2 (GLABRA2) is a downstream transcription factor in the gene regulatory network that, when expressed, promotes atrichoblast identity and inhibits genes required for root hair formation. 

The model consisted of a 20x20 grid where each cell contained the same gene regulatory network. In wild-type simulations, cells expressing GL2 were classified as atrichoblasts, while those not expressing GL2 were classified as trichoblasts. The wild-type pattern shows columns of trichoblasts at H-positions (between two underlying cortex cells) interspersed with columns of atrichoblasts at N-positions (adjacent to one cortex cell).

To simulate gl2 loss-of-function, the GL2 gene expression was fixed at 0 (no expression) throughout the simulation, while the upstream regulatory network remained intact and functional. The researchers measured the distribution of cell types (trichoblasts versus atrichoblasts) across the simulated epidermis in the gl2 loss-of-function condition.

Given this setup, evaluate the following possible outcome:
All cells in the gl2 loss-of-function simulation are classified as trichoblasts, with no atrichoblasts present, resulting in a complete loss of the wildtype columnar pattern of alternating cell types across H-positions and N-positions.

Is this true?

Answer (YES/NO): YES